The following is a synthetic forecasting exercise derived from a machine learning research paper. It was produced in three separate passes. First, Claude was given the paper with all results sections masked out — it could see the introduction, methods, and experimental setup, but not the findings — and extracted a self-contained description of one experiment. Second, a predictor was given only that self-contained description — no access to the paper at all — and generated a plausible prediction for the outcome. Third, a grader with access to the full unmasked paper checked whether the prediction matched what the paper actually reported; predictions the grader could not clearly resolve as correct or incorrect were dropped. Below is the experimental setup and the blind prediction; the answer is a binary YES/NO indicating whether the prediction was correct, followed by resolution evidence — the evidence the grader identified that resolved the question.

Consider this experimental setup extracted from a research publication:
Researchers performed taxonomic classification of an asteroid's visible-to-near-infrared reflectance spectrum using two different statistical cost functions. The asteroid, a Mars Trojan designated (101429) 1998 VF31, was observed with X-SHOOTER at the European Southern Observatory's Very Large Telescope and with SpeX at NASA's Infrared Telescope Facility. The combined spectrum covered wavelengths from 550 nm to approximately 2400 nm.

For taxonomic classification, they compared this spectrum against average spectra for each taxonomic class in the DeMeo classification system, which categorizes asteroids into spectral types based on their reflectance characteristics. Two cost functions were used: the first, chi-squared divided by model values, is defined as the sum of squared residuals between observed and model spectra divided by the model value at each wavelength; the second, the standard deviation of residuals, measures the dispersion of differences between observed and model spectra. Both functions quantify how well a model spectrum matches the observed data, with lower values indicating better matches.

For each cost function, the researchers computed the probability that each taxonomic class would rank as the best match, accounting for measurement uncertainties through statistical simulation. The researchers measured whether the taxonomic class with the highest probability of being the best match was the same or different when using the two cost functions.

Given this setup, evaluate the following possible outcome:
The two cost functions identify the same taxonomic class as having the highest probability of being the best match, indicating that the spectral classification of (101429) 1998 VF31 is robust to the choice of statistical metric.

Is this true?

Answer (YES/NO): NO